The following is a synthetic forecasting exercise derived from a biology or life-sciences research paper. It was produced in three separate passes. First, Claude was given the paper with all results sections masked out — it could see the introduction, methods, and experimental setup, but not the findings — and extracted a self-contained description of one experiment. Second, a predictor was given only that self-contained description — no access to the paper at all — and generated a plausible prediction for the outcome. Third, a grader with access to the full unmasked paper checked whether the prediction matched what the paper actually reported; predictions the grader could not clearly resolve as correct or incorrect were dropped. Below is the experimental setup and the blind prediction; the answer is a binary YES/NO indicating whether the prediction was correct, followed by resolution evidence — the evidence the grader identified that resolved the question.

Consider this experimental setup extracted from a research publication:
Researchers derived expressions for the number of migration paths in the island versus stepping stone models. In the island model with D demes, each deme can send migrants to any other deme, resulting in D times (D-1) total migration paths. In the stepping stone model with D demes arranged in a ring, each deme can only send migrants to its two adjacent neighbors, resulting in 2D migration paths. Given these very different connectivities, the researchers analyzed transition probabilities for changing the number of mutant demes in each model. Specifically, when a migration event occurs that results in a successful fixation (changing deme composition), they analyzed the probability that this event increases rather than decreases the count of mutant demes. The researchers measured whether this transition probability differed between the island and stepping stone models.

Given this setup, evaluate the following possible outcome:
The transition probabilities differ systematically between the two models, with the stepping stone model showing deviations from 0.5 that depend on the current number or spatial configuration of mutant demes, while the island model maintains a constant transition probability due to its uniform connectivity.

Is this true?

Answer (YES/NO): NO